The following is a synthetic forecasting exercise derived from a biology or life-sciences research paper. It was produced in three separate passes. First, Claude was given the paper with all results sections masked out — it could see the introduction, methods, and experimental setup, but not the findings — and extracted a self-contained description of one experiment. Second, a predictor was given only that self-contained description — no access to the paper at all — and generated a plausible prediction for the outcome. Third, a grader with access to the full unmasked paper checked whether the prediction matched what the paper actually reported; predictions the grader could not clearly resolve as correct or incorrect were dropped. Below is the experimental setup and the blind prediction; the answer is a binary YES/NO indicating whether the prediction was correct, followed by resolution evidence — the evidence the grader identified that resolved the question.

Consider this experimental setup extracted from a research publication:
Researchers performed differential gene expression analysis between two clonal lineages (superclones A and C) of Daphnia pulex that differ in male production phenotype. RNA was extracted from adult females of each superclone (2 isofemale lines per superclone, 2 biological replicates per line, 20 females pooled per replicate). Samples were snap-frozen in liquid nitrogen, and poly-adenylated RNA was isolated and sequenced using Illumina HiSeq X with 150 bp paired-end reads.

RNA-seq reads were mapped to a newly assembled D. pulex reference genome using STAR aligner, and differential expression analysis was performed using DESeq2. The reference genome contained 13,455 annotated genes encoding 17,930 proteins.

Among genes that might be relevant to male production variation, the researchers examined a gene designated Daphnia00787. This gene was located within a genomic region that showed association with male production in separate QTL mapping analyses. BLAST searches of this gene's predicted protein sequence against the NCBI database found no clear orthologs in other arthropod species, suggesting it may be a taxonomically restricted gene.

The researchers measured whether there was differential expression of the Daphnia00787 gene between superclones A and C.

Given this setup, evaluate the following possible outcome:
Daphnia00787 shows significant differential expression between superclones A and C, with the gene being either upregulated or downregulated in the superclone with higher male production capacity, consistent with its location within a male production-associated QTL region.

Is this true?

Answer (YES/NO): YES